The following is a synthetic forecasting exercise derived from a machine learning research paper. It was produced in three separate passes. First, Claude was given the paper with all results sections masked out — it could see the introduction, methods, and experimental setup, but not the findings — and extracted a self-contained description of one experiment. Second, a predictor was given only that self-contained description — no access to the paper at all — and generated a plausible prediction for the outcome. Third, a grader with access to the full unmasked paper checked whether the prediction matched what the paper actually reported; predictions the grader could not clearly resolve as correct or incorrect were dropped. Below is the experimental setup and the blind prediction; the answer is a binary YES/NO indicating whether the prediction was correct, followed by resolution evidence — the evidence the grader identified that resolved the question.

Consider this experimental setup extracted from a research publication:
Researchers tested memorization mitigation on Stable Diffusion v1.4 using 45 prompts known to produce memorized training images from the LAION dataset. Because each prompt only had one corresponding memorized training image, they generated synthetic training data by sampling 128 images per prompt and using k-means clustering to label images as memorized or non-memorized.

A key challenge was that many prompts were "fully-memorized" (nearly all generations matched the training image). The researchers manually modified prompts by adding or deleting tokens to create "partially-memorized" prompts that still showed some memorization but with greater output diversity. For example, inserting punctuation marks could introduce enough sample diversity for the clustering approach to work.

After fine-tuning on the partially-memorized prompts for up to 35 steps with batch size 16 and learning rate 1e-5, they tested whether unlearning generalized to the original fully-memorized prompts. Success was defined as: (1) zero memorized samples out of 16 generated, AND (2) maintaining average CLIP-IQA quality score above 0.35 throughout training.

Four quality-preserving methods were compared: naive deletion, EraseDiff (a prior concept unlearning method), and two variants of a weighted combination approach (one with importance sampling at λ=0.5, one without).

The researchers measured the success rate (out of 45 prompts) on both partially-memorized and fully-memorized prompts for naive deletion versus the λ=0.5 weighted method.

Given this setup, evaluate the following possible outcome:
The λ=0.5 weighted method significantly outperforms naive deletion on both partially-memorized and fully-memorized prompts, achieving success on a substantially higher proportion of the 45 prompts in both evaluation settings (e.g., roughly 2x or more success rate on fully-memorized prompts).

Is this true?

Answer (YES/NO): YES